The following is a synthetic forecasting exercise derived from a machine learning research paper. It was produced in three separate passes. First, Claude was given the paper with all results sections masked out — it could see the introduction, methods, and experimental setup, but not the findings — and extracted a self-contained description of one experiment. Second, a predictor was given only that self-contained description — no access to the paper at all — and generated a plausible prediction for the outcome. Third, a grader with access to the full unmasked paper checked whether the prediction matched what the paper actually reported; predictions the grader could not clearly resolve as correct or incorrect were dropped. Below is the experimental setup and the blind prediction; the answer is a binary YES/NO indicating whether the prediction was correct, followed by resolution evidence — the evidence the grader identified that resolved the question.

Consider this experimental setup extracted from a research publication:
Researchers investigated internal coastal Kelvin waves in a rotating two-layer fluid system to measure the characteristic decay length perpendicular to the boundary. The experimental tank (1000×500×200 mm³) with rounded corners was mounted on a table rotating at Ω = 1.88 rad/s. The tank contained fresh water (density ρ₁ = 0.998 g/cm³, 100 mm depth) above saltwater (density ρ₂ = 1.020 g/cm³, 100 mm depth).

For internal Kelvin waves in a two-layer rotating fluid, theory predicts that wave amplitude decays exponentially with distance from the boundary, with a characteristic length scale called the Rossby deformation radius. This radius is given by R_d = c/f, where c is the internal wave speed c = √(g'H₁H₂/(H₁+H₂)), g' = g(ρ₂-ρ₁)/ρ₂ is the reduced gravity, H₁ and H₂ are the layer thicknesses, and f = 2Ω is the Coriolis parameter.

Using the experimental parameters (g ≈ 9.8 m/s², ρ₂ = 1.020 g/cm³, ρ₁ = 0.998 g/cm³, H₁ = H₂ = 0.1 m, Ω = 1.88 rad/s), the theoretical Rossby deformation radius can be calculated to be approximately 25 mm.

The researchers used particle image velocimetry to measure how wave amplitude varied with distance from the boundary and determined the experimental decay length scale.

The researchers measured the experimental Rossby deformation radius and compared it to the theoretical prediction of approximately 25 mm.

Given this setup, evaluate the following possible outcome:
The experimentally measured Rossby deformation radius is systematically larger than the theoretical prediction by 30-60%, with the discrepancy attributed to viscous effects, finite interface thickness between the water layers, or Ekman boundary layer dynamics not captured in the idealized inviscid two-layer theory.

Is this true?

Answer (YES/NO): NO